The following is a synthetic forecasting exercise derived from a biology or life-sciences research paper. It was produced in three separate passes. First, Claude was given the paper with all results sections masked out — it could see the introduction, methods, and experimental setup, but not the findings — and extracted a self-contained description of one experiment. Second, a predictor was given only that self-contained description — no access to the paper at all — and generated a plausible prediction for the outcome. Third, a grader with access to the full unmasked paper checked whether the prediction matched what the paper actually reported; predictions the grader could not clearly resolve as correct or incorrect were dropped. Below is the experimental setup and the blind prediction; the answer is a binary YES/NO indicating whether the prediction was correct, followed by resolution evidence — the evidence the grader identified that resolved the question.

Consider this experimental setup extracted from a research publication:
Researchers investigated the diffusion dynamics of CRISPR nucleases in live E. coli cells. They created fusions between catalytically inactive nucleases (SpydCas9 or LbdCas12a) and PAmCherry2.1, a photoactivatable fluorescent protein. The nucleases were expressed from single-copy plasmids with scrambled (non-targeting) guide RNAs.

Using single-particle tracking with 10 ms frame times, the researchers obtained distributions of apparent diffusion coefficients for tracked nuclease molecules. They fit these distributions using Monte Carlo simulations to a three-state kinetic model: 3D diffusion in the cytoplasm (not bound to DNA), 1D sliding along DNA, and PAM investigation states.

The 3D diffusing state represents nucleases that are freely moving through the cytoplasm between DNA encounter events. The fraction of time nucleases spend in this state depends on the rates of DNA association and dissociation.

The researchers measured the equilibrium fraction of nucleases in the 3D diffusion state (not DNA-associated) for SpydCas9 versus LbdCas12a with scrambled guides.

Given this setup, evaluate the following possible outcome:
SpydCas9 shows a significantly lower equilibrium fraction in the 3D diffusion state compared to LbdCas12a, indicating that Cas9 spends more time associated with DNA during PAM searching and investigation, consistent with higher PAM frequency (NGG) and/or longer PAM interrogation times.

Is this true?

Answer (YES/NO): YES